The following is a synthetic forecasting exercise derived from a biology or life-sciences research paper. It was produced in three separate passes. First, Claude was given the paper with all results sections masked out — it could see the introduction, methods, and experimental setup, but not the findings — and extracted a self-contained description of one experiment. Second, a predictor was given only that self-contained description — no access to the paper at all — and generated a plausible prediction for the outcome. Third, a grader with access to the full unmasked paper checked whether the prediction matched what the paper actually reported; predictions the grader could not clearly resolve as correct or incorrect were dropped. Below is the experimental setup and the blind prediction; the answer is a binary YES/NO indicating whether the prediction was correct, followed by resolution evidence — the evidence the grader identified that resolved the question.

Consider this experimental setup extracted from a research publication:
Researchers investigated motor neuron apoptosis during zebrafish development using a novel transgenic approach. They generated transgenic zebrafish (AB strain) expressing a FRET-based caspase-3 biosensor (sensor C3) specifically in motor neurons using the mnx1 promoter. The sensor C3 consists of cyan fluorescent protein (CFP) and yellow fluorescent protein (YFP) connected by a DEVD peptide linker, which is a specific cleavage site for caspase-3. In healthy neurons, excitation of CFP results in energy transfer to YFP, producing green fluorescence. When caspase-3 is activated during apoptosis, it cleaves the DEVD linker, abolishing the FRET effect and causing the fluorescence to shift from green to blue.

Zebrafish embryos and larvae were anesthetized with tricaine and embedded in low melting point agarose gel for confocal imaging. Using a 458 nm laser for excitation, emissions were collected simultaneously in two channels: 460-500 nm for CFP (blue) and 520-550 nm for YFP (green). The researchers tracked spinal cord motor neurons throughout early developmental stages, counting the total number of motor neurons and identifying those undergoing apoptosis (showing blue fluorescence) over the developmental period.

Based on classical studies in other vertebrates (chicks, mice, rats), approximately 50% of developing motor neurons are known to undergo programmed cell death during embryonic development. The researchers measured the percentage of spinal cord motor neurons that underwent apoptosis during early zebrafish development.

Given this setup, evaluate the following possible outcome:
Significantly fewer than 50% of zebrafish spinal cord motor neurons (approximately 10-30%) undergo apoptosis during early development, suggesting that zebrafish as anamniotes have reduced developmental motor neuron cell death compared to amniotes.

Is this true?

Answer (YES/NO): NO